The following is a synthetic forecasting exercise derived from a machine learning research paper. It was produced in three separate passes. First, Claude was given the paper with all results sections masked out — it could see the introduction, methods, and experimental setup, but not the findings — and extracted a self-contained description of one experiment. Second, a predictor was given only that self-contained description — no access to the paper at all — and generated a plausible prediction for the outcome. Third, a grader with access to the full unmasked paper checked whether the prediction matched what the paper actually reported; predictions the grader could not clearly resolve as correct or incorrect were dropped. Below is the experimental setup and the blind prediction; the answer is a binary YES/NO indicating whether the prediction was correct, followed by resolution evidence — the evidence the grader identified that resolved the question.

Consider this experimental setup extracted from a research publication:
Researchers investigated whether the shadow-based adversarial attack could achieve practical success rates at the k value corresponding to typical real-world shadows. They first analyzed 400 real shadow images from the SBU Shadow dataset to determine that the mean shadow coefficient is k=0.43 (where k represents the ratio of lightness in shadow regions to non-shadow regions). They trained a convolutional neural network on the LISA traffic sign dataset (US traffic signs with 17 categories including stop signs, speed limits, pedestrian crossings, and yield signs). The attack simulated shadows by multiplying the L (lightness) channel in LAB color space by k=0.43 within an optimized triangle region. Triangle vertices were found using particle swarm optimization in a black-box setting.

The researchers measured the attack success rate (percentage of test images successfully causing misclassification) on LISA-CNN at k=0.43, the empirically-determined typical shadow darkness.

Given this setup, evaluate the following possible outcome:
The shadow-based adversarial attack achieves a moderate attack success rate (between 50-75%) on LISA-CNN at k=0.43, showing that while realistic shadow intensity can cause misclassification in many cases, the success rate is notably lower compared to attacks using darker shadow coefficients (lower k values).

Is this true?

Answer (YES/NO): NO